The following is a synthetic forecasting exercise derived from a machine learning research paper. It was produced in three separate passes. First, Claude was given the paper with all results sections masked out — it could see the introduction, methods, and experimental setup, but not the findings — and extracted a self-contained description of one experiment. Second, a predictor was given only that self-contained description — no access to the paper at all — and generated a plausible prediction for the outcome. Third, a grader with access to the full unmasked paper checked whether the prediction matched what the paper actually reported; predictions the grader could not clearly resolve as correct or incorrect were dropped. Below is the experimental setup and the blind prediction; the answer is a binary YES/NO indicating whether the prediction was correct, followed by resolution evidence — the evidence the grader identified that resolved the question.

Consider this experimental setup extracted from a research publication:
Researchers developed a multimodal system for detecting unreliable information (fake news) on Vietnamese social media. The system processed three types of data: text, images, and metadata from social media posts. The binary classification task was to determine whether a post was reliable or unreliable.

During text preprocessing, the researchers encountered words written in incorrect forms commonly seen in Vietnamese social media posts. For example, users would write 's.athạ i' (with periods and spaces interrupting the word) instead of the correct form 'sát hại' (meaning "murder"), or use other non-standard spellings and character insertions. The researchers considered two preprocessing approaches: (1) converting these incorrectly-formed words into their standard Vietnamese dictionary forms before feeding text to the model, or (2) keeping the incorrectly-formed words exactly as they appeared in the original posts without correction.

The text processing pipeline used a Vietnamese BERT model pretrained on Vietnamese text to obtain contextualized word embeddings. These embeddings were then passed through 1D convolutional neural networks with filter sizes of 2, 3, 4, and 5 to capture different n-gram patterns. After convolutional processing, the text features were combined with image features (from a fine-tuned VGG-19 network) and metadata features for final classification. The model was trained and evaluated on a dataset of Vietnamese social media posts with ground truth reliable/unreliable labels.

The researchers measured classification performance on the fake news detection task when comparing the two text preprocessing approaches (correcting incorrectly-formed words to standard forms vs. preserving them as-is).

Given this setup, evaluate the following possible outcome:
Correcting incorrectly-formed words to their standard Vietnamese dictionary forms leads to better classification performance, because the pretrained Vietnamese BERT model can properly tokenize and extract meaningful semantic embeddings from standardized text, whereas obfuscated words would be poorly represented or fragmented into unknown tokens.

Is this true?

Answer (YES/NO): NO